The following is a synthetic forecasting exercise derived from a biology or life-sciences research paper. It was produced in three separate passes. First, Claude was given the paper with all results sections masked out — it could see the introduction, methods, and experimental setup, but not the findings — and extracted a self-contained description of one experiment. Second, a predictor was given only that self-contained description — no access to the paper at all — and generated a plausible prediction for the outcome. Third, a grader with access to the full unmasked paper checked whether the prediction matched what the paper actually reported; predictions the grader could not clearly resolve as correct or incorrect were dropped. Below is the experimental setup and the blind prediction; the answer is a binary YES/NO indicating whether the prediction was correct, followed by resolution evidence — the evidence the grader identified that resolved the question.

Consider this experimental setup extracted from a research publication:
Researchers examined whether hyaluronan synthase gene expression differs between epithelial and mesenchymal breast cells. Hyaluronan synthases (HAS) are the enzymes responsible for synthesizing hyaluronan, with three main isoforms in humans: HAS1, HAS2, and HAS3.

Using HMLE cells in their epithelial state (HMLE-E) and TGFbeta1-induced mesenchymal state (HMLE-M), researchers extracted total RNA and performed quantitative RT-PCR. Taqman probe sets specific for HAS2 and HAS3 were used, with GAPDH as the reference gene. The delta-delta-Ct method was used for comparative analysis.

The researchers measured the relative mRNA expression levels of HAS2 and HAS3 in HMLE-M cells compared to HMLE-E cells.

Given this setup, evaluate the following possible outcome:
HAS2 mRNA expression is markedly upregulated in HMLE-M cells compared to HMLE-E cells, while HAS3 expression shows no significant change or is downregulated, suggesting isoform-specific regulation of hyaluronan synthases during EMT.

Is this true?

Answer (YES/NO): YES